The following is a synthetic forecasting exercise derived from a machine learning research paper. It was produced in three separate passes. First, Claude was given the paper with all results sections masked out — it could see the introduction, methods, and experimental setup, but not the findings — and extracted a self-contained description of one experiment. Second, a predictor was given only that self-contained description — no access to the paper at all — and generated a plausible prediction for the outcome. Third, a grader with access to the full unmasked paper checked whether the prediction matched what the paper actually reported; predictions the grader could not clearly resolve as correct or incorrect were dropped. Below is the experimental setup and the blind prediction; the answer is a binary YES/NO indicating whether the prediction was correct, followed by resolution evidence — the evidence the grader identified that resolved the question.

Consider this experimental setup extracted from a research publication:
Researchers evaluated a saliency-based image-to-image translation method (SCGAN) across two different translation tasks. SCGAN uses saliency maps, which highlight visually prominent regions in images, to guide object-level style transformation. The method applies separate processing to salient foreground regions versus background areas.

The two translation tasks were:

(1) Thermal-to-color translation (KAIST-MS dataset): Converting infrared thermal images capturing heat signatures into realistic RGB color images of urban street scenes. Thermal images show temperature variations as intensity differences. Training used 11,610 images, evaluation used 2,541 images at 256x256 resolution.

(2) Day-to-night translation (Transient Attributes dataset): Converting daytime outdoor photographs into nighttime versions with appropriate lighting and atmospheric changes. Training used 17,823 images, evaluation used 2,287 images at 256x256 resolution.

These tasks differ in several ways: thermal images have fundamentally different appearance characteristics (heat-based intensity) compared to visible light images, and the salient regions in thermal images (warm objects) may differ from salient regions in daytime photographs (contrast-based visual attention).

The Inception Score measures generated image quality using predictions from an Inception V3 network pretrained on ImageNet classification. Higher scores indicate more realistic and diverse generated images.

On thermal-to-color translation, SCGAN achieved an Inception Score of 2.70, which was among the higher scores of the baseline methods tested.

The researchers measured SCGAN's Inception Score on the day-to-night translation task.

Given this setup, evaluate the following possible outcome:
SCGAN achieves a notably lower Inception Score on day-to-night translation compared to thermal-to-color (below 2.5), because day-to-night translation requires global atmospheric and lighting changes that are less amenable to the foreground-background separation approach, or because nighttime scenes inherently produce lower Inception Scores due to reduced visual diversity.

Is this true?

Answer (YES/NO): YES